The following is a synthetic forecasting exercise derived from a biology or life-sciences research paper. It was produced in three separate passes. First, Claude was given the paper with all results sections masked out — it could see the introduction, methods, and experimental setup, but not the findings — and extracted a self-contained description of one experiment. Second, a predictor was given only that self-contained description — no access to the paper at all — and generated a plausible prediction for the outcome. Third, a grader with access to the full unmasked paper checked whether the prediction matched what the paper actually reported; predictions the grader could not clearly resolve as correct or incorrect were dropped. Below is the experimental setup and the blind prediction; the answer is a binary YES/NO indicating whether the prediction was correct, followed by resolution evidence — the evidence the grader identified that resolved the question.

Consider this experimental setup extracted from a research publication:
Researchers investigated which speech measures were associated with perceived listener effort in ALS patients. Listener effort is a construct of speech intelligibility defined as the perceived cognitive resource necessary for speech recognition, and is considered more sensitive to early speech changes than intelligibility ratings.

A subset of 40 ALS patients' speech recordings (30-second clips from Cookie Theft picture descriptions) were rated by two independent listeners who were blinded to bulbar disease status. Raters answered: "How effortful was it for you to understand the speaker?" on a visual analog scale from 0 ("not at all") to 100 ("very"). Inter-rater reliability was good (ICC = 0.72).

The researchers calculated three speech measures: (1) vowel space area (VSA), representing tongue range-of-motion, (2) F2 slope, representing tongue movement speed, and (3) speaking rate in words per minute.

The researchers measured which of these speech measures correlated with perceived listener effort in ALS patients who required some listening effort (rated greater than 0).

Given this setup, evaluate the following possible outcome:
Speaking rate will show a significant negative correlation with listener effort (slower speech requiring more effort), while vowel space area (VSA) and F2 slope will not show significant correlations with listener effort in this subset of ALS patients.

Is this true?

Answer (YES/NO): NO